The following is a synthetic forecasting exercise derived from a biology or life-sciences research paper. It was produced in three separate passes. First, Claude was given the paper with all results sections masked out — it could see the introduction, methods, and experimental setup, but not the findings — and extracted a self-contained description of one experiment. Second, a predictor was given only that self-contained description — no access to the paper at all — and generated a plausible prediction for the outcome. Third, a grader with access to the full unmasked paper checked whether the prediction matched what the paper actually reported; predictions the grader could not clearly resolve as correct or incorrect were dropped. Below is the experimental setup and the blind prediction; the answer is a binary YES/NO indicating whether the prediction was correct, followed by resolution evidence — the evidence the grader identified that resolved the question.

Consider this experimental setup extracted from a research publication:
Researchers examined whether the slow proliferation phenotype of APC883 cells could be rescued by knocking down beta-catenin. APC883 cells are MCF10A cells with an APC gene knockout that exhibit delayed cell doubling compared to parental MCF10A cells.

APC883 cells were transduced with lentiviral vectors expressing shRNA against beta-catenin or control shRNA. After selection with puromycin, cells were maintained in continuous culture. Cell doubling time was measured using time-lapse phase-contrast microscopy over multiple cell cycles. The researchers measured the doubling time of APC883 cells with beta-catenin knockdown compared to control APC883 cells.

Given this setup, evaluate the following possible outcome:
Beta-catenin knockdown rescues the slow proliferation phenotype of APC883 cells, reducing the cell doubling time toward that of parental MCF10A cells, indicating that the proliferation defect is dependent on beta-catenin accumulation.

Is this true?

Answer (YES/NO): YES